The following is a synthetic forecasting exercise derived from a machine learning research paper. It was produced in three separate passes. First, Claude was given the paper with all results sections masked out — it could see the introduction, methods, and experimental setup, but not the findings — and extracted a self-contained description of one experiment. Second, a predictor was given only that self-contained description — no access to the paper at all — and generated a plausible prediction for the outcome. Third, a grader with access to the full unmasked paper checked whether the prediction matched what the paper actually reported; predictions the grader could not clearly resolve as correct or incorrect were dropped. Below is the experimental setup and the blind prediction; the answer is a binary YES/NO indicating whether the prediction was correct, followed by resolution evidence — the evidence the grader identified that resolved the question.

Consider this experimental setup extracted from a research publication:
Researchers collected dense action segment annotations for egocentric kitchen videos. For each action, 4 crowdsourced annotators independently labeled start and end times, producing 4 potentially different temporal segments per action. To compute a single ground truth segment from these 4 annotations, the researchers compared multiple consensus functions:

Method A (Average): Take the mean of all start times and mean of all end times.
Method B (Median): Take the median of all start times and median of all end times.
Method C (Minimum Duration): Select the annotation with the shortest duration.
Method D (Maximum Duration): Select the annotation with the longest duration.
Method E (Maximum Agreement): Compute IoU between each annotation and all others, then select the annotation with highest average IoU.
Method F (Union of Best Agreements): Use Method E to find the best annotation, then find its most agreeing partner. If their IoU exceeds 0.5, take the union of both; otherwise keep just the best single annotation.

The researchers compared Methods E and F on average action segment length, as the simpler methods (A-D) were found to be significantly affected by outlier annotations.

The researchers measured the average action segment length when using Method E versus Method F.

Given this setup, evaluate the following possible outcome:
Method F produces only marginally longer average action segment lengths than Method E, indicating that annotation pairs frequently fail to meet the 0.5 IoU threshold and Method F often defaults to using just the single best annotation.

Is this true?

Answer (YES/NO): YES